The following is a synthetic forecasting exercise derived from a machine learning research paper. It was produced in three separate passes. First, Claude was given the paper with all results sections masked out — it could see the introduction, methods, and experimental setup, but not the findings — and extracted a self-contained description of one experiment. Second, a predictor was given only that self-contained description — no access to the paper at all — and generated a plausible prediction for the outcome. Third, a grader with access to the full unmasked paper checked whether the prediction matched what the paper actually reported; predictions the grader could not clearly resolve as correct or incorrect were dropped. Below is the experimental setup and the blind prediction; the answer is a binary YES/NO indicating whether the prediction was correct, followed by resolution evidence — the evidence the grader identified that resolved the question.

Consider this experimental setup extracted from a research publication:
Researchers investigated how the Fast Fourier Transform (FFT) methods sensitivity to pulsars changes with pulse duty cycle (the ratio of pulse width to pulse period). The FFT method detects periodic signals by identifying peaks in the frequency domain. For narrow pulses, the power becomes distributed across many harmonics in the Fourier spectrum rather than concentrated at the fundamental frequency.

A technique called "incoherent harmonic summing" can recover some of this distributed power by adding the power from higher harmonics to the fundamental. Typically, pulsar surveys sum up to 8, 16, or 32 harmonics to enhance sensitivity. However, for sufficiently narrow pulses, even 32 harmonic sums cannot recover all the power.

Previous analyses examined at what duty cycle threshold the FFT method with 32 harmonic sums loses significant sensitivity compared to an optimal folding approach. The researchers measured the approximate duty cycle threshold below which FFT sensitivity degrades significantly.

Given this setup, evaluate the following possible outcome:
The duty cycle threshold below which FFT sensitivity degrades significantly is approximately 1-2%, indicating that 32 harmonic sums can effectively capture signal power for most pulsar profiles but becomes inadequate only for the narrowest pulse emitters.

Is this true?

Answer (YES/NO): NO